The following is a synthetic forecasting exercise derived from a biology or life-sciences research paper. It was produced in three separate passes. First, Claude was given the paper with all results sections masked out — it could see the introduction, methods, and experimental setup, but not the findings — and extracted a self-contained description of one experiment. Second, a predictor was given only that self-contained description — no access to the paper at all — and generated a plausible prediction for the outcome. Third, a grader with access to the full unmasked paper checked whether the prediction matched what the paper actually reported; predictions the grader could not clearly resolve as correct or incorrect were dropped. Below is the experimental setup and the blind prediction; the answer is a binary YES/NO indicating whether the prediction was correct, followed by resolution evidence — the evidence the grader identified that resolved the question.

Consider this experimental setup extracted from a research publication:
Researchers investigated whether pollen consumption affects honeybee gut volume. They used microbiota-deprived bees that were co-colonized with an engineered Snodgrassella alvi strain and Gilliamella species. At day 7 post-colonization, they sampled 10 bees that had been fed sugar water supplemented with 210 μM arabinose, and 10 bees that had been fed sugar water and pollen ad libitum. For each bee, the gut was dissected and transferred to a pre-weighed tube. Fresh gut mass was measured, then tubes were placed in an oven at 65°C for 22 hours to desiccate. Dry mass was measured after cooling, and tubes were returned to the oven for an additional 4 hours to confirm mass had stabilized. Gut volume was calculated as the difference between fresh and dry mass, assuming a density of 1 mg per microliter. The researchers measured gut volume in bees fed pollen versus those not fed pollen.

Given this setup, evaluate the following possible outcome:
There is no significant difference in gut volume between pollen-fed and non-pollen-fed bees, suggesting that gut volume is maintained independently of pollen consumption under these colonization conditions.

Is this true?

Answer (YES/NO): YES